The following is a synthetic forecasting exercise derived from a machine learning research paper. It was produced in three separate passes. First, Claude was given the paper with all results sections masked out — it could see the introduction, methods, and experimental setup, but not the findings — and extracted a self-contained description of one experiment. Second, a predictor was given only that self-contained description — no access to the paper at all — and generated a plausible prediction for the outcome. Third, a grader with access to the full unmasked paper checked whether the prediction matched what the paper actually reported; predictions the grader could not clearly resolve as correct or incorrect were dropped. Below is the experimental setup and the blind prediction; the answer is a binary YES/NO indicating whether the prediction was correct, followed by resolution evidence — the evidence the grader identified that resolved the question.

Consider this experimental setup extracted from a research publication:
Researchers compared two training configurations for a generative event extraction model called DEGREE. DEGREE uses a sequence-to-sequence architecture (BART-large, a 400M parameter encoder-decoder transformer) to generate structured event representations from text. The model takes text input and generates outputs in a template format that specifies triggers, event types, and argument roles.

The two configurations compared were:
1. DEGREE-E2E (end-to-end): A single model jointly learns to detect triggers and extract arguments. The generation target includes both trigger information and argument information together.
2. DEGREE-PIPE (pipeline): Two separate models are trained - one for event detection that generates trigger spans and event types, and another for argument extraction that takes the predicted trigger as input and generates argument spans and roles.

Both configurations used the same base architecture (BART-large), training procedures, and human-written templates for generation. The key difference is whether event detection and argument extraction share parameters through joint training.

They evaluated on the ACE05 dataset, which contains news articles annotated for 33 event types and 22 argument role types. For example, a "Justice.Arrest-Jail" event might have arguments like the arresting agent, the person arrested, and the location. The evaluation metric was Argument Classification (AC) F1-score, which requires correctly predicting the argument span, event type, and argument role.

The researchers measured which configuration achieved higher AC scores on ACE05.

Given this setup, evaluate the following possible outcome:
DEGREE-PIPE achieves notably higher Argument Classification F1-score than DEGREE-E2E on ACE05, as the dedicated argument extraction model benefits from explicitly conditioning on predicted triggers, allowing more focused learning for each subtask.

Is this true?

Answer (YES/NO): NO